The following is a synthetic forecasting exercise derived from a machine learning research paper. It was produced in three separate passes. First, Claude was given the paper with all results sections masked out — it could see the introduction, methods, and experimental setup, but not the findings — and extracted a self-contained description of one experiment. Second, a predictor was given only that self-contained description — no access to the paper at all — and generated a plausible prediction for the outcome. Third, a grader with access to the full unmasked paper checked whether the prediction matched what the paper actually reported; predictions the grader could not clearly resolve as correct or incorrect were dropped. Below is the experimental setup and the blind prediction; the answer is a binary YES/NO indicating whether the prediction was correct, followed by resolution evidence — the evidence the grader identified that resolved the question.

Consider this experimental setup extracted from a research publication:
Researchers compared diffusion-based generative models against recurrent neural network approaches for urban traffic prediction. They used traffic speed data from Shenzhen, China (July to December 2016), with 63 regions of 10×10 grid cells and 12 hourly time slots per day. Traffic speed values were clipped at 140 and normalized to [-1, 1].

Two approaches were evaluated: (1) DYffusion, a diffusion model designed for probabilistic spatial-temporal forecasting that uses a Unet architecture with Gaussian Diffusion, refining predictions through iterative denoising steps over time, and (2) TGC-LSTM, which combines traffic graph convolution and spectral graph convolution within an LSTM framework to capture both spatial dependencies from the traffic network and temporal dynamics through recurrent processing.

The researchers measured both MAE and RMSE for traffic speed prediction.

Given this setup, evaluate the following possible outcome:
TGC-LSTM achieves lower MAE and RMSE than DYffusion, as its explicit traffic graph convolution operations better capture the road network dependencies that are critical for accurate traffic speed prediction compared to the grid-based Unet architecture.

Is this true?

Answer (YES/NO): NO